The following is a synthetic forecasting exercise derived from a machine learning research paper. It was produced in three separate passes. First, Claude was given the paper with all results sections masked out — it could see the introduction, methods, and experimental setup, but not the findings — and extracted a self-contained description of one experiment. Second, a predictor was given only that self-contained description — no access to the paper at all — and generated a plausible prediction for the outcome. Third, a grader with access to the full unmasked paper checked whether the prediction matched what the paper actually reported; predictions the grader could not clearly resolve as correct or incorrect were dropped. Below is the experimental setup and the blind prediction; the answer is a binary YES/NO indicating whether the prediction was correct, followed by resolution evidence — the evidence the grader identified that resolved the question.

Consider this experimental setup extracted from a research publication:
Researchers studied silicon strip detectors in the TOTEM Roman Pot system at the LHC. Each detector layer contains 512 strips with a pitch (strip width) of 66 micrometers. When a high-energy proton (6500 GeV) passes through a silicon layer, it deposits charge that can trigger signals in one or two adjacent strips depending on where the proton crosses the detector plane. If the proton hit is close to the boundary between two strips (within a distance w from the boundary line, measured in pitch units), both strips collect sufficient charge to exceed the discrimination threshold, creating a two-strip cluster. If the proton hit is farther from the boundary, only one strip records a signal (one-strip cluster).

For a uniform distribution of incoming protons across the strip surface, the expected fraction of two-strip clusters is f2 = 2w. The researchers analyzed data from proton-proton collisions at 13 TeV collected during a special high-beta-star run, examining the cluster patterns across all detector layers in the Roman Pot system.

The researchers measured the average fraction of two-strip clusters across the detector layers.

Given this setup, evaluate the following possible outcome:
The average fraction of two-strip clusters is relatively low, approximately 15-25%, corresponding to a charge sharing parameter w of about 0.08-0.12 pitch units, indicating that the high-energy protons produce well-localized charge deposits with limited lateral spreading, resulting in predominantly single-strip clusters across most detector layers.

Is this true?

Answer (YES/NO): NO